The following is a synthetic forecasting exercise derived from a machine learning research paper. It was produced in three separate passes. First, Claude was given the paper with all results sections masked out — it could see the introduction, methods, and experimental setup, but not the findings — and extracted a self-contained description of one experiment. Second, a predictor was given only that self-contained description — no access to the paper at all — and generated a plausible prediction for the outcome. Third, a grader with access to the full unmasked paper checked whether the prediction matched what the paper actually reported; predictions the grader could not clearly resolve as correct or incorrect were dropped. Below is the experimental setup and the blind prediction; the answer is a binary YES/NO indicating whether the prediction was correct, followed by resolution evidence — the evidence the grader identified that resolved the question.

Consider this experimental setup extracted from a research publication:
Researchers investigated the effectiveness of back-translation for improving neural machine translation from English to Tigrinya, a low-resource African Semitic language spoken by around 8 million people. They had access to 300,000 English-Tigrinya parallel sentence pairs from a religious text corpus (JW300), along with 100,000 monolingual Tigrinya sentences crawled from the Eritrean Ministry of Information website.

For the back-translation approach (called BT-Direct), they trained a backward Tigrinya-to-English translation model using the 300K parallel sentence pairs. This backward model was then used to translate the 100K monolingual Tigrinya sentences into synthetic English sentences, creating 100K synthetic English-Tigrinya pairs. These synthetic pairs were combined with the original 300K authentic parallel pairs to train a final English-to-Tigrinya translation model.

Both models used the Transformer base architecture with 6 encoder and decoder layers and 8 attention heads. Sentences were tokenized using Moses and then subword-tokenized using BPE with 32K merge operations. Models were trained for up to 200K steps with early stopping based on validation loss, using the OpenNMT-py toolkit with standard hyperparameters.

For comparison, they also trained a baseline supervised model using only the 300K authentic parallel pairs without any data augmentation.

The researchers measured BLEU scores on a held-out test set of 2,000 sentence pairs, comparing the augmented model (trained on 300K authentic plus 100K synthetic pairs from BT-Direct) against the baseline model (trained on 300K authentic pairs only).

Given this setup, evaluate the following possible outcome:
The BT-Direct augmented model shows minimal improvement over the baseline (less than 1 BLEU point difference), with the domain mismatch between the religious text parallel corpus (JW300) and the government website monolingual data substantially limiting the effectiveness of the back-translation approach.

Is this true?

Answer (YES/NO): NO